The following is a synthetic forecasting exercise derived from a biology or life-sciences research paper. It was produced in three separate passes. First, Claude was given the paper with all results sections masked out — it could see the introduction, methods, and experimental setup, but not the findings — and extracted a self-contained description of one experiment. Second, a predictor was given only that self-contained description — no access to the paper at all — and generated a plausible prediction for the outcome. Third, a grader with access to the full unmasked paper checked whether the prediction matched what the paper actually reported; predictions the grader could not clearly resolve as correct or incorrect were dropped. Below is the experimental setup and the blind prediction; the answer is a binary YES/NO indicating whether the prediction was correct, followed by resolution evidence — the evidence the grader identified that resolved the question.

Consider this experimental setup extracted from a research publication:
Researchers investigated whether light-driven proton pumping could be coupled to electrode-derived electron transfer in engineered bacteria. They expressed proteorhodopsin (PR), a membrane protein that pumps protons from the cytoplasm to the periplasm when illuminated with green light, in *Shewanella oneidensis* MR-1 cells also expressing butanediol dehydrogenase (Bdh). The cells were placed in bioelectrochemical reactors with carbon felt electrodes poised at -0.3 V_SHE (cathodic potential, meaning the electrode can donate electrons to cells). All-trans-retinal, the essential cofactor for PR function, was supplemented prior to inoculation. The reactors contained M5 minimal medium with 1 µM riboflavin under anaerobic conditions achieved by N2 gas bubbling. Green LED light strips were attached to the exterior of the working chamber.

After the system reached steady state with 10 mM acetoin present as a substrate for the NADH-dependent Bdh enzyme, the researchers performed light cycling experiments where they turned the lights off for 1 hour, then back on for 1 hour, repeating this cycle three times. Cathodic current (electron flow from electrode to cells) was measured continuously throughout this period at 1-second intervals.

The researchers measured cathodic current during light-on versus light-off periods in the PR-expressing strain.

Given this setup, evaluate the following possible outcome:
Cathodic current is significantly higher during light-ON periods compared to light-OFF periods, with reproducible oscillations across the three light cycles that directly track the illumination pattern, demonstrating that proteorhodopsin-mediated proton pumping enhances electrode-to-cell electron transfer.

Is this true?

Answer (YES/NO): YES